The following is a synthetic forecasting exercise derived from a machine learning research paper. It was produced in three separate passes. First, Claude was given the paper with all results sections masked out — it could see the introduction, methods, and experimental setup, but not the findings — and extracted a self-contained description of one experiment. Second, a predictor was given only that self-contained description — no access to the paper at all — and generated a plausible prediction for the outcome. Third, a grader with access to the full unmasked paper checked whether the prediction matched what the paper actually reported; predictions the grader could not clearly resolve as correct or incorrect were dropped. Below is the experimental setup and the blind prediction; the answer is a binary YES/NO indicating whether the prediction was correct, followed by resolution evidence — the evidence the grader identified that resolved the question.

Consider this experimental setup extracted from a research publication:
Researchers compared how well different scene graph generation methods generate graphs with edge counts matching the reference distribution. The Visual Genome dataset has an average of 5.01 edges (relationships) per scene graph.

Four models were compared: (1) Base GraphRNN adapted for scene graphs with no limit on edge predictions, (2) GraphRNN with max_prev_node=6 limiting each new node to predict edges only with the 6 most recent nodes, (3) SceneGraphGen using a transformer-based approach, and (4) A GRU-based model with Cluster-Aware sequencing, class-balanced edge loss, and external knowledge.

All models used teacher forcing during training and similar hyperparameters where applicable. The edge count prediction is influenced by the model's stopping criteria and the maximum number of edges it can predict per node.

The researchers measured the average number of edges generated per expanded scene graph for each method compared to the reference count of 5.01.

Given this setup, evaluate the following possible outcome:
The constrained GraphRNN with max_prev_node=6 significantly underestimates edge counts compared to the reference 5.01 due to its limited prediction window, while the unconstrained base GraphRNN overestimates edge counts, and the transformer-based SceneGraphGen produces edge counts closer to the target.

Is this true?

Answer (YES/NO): NO